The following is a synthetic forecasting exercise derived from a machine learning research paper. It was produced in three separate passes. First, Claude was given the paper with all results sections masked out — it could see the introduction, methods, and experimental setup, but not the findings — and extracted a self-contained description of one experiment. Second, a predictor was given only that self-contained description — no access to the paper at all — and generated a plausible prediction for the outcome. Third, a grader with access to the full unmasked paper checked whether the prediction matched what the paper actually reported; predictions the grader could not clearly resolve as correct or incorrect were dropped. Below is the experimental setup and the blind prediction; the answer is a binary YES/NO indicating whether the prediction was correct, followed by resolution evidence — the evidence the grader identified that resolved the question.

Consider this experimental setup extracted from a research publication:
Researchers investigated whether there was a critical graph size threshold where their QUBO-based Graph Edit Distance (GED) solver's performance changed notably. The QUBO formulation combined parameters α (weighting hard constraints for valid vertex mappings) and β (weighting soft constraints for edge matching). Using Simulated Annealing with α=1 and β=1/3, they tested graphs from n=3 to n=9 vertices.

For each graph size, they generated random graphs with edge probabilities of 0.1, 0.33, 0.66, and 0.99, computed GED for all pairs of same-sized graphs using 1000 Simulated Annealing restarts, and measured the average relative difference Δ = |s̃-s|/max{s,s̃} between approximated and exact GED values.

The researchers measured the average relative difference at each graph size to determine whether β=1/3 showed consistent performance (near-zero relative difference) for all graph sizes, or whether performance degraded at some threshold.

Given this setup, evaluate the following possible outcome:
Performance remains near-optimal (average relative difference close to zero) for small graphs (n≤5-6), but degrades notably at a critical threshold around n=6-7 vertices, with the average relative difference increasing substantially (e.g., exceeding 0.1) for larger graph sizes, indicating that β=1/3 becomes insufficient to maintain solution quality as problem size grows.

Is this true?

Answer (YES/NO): NO